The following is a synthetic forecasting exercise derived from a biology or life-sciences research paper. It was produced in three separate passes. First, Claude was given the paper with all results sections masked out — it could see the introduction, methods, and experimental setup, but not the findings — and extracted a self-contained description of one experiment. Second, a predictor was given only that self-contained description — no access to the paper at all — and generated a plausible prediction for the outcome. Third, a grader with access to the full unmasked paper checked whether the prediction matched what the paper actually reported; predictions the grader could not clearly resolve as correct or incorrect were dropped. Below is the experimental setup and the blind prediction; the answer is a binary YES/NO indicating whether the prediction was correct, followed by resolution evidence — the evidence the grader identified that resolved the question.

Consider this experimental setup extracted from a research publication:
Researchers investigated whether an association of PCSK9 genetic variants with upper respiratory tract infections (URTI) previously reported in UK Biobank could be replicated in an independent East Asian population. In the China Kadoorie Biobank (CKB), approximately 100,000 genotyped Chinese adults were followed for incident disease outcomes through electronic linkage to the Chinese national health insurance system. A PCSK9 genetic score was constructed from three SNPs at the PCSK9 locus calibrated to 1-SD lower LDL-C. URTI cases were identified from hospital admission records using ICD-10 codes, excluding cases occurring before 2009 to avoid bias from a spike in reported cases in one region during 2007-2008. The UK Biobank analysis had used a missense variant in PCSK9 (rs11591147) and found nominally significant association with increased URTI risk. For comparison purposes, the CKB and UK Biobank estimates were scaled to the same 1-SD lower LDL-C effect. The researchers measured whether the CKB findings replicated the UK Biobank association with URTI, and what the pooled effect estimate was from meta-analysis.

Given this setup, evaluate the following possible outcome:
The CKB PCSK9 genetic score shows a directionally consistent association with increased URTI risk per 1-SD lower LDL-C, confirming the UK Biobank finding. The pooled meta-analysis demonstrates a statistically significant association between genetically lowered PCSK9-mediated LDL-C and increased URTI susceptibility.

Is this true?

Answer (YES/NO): YES